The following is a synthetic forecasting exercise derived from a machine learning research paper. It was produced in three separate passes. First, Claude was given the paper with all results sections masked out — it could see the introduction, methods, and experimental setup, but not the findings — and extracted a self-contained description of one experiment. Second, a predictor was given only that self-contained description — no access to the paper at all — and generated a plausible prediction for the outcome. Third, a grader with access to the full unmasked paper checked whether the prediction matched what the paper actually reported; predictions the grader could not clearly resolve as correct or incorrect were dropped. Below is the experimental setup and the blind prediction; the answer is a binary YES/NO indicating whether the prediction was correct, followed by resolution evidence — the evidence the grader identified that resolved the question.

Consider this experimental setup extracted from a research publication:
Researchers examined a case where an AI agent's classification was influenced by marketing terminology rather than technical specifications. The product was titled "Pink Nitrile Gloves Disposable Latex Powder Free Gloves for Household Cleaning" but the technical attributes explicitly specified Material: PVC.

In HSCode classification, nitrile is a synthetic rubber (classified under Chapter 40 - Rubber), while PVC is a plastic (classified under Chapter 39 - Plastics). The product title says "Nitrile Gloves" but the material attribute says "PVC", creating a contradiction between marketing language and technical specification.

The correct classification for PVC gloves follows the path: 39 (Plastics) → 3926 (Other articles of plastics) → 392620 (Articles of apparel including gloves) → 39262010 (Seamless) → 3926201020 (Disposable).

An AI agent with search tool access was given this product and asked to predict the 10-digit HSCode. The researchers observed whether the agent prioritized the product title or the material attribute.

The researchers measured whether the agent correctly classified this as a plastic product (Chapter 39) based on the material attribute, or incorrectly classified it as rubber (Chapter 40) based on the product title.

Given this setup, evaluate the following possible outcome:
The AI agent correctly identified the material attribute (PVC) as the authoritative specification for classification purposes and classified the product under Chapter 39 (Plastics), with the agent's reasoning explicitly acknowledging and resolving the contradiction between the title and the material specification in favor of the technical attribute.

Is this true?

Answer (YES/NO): NO